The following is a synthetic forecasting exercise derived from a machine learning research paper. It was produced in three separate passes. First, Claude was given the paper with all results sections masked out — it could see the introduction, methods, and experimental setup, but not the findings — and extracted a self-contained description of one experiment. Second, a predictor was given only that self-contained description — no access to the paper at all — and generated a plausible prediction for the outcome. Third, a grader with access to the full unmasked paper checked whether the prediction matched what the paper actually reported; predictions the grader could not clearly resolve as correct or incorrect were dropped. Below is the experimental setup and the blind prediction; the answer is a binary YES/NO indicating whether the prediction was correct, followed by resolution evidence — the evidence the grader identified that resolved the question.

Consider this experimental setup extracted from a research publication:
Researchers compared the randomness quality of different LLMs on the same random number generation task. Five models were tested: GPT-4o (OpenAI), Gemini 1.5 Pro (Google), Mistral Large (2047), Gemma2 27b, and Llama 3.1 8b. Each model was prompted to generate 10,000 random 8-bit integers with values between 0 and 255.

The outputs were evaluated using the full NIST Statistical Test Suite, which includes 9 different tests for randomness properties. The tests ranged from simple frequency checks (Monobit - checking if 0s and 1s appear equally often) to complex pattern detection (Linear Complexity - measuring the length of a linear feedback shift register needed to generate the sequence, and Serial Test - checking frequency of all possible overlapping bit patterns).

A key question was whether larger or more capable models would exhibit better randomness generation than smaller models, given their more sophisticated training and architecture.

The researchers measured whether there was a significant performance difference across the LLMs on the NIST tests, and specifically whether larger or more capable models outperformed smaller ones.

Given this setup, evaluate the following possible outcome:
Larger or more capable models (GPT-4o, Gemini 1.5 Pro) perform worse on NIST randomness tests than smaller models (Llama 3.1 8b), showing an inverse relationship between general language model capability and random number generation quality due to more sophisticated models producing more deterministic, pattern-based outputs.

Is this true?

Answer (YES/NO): NO